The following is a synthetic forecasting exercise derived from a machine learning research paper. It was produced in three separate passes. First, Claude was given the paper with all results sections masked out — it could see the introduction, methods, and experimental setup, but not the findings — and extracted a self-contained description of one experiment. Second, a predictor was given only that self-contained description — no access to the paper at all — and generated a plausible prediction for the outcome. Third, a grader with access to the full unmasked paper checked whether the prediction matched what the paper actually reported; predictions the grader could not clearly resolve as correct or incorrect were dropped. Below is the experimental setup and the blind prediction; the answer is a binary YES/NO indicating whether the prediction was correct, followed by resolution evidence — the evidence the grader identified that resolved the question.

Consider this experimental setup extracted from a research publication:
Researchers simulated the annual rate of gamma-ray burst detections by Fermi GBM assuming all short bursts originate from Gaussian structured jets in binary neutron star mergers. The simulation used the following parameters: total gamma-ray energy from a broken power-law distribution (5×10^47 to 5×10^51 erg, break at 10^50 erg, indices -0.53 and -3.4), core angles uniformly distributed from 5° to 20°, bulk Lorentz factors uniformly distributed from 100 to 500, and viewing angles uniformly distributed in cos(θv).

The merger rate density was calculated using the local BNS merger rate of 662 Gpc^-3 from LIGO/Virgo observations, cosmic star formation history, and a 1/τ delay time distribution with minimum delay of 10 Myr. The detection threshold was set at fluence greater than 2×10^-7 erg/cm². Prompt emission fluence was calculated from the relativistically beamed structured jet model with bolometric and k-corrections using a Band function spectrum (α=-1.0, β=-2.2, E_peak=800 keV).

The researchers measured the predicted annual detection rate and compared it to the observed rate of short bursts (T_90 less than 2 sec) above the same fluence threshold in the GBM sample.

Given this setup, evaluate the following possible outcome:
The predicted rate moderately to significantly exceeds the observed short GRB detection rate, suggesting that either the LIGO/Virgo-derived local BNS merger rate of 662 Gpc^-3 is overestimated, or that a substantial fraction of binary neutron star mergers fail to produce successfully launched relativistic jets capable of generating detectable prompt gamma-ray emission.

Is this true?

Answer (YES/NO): YES